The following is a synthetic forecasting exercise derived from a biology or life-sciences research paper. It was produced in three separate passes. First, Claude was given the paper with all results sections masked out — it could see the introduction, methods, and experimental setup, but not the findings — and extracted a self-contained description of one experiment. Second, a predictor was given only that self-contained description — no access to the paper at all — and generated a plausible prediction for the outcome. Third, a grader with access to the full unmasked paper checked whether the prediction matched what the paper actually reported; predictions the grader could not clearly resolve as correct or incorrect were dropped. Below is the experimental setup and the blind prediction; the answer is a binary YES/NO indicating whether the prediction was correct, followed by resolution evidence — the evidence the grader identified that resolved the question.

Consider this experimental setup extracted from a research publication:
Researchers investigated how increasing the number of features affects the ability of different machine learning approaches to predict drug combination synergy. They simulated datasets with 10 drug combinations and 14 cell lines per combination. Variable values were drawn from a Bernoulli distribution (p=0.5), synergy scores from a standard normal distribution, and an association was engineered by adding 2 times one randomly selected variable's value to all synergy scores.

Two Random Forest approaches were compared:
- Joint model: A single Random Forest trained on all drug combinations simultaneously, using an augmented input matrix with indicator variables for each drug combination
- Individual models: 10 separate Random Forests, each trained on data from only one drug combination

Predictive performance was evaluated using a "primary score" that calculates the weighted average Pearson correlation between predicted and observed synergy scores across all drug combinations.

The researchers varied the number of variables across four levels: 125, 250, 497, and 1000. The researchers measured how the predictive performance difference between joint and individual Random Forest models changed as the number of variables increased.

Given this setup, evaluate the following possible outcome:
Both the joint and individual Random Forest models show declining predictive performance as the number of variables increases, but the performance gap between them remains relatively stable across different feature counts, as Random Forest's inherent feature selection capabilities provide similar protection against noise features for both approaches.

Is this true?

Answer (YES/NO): NO